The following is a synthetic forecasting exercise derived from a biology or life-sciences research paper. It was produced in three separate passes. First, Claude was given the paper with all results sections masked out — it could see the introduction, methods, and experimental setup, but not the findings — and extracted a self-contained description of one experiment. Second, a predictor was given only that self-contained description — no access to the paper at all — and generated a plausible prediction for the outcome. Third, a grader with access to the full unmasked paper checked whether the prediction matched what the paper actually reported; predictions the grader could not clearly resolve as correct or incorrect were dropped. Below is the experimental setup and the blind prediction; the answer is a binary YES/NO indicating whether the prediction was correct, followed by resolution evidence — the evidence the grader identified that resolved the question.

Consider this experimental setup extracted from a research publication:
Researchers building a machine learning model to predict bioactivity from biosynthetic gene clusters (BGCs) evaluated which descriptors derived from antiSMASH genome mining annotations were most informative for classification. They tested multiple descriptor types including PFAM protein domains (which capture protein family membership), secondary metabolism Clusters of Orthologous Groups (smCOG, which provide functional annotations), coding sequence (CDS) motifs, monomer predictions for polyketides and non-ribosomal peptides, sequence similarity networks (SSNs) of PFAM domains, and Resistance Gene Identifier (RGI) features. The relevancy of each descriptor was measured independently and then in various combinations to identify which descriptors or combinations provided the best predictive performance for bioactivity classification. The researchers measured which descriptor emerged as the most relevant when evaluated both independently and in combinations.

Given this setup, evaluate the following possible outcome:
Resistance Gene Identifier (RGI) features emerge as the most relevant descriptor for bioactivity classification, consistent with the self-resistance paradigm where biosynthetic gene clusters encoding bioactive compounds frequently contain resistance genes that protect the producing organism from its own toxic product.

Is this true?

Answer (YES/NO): NO